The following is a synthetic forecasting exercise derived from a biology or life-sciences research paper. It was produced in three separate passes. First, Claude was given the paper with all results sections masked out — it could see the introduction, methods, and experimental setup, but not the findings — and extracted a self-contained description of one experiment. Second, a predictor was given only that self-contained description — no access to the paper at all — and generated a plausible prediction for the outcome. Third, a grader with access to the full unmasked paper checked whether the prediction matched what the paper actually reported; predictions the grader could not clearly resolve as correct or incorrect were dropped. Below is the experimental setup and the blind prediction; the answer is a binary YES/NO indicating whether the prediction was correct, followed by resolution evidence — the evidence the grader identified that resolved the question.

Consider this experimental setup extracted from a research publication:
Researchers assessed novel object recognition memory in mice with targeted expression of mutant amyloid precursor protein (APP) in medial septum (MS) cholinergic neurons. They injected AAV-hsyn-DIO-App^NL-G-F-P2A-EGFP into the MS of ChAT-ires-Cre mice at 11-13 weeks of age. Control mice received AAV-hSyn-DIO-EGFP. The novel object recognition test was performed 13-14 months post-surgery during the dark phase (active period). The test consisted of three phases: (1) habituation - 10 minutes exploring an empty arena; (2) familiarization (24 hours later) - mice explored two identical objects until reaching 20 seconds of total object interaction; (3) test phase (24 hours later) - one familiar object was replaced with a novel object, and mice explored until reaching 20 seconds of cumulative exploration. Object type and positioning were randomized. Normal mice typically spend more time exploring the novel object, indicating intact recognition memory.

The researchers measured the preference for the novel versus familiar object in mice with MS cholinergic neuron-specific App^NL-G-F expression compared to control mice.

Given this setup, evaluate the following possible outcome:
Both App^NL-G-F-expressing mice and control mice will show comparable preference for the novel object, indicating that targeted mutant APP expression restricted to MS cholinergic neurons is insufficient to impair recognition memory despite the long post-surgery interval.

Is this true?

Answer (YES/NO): NO